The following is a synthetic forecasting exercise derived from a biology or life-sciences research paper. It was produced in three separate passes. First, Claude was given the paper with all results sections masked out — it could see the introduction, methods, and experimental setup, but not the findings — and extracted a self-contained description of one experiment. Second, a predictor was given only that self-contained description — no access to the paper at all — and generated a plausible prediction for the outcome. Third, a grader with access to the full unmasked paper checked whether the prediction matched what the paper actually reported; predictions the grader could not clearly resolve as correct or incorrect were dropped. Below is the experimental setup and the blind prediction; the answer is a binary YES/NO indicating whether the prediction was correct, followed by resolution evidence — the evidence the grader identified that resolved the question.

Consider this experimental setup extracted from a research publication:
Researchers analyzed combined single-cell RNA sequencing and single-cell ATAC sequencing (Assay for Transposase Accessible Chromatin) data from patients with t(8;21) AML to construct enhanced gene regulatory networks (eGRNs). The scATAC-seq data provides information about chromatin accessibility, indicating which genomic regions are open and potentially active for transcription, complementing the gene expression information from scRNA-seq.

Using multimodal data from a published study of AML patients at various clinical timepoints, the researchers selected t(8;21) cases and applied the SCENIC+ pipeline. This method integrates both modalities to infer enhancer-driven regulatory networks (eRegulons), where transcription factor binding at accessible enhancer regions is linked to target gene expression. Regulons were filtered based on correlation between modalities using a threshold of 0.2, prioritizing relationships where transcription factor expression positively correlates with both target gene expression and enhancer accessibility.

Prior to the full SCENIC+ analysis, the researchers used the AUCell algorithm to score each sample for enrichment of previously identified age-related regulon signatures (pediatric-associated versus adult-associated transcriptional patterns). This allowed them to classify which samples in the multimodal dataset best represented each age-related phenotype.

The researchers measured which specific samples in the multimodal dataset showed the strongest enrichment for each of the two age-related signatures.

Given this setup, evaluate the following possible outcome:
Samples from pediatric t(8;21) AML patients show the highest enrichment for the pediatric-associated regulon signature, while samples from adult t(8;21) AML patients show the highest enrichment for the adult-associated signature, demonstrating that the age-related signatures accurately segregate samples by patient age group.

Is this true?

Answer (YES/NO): NO